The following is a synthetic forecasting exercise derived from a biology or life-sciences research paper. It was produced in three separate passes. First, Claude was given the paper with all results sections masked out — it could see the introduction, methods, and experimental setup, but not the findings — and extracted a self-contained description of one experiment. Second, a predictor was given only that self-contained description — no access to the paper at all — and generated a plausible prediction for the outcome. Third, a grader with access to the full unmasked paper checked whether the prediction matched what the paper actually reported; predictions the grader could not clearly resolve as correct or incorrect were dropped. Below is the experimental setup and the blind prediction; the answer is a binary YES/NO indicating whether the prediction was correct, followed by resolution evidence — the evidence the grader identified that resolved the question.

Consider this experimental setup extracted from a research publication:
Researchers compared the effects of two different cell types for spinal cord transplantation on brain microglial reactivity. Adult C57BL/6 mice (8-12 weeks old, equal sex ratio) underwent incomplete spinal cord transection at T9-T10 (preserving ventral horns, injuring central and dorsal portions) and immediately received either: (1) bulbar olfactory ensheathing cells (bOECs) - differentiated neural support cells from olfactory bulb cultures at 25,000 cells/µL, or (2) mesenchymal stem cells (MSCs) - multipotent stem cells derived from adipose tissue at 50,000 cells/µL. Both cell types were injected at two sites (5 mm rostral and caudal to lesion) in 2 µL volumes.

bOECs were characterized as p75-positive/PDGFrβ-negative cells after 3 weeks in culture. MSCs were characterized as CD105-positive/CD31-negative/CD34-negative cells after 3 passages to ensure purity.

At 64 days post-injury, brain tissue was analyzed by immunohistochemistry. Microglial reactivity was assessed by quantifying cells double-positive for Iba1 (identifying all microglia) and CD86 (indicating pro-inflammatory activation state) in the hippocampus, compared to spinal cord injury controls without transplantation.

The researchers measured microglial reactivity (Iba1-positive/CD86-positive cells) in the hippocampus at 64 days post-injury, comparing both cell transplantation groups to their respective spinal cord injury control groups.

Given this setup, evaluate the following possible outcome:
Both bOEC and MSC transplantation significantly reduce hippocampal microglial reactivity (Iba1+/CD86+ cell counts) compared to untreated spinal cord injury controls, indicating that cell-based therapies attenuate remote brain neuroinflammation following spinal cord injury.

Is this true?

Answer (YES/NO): YES